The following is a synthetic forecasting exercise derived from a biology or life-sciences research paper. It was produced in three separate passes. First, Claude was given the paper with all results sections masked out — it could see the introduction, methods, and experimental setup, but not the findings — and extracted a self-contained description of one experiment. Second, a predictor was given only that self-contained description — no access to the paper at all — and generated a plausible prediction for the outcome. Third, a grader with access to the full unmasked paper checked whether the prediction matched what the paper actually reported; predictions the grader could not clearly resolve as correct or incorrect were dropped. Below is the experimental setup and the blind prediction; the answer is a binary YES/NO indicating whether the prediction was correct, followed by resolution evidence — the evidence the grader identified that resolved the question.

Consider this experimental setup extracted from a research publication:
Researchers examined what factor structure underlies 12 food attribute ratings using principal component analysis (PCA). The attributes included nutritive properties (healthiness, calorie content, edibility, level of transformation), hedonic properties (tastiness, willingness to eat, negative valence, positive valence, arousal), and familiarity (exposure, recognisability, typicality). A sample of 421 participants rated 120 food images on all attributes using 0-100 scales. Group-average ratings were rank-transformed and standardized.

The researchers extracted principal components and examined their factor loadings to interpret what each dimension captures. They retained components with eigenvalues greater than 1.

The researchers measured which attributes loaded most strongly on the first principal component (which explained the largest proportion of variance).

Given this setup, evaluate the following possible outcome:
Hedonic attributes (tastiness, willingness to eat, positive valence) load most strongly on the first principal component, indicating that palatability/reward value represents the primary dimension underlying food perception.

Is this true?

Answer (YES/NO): NO